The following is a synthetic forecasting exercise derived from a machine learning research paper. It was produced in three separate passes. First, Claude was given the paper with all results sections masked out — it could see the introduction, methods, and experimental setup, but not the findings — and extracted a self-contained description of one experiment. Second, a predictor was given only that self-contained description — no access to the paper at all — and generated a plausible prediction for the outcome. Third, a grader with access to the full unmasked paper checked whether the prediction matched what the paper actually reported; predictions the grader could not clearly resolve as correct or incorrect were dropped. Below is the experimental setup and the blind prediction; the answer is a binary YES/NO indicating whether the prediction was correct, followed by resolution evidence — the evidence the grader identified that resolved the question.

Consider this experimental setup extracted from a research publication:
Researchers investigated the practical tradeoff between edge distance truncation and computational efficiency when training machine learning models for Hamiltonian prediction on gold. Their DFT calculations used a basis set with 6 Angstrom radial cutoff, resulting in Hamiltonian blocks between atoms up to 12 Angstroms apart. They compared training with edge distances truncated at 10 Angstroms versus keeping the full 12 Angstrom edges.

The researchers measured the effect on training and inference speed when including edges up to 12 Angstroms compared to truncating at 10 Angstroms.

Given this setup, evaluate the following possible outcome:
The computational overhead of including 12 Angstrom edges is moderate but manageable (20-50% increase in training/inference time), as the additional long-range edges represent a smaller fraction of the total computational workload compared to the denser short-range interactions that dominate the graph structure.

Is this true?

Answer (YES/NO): NO